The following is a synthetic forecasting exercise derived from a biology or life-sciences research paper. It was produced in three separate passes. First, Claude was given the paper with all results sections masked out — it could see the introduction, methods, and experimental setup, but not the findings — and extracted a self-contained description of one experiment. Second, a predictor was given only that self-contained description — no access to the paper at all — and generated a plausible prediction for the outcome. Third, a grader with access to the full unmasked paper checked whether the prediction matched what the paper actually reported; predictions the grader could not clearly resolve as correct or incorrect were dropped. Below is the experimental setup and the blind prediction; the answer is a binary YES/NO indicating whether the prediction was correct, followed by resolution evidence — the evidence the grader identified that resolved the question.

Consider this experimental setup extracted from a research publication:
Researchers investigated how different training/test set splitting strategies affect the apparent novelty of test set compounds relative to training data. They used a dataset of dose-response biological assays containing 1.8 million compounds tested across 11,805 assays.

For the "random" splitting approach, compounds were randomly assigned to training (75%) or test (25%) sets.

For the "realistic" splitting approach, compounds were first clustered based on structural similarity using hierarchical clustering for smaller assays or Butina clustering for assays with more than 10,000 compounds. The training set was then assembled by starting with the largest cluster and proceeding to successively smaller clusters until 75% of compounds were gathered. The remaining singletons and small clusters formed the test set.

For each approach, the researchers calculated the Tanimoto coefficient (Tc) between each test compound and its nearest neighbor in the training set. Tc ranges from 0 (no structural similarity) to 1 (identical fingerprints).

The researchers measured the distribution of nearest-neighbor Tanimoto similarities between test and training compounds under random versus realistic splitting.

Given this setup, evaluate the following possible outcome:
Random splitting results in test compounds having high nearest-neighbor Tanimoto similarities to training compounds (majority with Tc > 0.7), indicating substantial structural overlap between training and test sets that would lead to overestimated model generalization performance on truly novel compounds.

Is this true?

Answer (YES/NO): NO